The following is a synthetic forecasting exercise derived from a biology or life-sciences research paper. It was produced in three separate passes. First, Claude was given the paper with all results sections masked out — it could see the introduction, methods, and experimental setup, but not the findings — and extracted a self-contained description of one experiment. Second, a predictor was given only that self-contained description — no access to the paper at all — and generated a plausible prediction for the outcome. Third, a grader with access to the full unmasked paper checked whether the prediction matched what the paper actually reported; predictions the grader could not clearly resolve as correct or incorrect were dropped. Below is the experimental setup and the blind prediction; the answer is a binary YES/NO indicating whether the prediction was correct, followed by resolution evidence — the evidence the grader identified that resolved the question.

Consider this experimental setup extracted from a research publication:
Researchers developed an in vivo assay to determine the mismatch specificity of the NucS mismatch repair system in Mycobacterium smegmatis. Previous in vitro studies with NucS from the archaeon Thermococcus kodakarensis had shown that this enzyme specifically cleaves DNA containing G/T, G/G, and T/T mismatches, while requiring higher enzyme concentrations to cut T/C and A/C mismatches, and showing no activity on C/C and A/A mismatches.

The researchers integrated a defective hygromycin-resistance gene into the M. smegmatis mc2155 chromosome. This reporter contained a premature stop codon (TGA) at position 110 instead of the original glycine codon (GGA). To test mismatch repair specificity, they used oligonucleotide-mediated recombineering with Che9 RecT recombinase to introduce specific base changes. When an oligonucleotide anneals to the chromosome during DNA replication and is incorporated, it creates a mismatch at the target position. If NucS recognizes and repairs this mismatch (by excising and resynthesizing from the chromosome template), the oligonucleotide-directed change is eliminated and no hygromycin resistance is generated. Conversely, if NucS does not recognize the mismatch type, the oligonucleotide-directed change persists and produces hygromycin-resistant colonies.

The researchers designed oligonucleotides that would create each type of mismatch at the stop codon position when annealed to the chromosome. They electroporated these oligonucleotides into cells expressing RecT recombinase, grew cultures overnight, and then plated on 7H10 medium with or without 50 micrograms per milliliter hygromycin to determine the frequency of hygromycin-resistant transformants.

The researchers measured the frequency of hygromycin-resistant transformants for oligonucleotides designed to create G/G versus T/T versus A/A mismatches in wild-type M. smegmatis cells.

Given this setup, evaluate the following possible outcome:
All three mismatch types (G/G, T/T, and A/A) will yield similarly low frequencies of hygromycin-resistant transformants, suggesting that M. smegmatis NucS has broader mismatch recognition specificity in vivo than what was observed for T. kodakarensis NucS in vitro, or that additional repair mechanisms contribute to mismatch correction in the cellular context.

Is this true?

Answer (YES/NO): NO